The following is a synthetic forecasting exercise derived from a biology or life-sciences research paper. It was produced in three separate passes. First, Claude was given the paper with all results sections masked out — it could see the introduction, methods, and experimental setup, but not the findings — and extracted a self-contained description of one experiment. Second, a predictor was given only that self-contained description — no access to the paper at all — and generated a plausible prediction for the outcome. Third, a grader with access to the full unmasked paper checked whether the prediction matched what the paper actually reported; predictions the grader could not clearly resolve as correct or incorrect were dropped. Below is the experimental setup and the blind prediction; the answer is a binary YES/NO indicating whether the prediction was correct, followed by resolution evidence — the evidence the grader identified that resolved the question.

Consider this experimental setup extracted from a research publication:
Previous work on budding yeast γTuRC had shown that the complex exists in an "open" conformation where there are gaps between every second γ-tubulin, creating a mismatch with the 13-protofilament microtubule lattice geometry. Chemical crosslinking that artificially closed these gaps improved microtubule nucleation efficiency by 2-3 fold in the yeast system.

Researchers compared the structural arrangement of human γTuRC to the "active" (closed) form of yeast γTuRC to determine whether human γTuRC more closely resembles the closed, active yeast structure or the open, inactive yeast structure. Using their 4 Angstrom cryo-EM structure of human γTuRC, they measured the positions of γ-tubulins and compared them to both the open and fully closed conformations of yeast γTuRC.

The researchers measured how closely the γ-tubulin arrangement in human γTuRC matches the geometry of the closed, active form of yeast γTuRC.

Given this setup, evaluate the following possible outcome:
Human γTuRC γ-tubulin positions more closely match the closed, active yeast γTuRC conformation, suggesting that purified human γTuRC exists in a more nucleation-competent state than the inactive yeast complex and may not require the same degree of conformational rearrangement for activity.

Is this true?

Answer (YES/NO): NO